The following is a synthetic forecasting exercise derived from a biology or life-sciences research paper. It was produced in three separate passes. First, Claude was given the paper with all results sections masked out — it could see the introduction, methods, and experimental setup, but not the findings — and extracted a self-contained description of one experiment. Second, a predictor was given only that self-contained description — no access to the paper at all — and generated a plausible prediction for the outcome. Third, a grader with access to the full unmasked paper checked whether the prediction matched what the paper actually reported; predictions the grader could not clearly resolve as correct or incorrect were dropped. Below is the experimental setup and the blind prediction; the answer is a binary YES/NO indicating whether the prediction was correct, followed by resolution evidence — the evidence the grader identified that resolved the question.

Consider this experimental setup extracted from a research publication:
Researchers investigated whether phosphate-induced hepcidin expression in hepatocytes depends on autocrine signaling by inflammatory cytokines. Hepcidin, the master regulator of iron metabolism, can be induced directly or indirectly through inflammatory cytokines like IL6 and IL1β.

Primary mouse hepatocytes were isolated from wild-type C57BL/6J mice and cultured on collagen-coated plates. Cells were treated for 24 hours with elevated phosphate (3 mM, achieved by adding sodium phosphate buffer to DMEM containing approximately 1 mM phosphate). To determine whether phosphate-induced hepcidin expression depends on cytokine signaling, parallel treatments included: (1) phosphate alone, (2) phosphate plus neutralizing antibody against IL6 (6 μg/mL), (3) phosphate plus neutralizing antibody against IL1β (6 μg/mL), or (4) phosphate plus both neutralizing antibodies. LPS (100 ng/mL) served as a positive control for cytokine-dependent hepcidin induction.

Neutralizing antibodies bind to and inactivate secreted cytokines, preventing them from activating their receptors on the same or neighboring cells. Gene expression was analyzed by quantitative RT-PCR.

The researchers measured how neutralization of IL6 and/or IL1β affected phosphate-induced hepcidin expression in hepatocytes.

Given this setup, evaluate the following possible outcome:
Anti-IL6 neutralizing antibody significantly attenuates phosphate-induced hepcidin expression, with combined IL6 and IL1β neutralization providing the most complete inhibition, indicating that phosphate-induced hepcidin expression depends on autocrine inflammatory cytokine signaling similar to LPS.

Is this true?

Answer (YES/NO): NO